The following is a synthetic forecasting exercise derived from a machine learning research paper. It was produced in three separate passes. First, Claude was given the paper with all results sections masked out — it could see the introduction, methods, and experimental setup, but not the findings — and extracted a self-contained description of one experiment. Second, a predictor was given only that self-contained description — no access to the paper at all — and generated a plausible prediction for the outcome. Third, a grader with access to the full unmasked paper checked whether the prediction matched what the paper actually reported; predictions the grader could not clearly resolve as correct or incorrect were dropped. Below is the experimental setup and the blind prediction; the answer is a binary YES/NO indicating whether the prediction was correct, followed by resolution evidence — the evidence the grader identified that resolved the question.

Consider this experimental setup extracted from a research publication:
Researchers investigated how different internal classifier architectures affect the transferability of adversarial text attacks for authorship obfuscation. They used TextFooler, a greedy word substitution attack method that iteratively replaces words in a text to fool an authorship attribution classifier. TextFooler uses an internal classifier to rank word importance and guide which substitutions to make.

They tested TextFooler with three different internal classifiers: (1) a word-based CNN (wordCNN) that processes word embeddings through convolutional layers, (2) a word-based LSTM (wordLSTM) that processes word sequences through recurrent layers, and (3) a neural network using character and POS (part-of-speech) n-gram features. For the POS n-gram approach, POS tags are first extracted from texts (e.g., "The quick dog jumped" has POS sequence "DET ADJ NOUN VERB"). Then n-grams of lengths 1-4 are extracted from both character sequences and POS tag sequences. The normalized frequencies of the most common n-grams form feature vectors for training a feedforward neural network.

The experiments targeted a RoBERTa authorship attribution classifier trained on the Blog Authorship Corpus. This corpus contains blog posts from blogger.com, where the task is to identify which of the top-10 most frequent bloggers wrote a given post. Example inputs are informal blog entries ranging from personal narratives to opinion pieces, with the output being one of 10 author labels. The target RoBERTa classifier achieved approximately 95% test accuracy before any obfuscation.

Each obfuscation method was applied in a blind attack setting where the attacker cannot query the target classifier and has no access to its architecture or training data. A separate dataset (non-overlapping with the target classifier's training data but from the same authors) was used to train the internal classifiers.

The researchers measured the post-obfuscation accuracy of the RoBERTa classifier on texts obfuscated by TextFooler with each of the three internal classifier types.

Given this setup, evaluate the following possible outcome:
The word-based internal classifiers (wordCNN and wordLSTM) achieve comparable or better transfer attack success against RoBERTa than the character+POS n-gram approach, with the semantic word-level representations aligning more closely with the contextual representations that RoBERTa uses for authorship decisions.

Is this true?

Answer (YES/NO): NO